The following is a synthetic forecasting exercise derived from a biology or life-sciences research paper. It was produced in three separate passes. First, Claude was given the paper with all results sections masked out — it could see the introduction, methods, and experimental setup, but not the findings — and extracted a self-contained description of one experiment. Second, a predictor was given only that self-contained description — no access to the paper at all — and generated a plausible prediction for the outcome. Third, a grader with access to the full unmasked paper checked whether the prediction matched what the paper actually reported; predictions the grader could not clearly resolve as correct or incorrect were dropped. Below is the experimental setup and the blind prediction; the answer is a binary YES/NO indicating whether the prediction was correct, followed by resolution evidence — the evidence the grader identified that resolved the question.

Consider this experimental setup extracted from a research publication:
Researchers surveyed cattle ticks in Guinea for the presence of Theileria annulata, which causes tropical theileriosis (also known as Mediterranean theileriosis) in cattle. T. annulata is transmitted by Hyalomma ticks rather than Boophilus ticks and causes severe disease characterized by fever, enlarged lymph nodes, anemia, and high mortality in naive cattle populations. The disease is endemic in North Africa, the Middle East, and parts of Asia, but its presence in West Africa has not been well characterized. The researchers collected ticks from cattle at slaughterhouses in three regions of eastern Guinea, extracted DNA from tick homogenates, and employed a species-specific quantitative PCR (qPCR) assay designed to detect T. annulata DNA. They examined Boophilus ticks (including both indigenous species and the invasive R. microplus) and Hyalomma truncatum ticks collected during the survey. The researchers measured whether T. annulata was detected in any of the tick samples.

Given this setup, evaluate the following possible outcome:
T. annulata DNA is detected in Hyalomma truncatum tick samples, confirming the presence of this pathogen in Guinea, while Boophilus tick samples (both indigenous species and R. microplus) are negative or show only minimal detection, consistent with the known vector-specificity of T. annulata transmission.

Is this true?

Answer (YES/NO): NO